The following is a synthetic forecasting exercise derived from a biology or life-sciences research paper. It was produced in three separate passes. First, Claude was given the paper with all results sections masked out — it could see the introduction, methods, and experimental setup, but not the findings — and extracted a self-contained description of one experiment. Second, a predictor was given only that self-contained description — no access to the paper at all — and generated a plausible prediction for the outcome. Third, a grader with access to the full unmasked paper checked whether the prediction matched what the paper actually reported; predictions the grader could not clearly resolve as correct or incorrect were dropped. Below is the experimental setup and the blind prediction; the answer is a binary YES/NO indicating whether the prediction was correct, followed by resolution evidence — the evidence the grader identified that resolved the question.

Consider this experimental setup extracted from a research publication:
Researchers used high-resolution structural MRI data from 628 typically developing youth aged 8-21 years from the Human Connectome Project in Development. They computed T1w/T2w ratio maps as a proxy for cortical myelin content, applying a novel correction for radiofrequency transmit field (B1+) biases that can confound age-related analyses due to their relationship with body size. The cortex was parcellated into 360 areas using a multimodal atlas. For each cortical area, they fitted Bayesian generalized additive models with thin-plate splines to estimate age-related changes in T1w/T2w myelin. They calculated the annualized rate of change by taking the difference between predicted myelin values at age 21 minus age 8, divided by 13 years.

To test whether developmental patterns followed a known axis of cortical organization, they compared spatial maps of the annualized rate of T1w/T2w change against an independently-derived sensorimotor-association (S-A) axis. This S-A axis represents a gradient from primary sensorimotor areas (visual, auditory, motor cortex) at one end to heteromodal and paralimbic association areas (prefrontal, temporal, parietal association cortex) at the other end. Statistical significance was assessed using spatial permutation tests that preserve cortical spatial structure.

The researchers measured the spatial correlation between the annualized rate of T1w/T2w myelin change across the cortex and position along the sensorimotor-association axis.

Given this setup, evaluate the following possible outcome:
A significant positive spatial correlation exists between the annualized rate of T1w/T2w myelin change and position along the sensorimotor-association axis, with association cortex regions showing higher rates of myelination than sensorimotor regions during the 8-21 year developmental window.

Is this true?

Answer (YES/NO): NO